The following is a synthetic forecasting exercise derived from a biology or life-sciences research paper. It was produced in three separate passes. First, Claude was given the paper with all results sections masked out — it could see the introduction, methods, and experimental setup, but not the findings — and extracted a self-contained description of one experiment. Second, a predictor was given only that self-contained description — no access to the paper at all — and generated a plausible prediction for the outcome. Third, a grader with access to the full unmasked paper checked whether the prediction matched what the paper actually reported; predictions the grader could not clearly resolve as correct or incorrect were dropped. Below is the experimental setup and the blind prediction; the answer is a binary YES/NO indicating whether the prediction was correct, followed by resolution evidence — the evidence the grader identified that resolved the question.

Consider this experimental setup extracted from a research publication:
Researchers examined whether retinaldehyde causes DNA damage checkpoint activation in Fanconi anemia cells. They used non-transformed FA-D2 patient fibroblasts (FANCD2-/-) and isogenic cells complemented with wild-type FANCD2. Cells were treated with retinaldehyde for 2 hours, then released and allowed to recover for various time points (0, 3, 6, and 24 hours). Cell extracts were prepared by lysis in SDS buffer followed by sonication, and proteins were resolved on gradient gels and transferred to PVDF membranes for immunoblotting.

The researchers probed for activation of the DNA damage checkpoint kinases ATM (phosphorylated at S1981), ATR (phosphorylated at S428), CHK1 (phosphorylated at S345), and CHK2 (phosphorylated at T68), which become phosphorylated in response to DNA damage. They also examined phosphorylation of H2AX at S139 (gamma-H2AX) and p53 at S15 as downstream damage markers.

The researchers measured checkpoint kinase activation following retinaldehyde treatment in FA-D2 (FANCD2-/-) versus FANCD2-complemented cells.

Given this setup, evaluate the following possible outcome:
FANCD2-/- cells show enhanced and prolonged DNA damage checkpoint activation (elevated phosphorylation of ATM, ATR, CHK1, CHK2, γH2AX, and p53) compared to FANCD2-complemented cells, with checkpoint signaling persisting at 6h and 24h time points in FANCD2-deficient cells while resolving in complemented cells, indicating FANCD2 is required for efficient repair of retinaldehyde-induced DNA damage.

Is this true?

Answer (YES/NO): NO